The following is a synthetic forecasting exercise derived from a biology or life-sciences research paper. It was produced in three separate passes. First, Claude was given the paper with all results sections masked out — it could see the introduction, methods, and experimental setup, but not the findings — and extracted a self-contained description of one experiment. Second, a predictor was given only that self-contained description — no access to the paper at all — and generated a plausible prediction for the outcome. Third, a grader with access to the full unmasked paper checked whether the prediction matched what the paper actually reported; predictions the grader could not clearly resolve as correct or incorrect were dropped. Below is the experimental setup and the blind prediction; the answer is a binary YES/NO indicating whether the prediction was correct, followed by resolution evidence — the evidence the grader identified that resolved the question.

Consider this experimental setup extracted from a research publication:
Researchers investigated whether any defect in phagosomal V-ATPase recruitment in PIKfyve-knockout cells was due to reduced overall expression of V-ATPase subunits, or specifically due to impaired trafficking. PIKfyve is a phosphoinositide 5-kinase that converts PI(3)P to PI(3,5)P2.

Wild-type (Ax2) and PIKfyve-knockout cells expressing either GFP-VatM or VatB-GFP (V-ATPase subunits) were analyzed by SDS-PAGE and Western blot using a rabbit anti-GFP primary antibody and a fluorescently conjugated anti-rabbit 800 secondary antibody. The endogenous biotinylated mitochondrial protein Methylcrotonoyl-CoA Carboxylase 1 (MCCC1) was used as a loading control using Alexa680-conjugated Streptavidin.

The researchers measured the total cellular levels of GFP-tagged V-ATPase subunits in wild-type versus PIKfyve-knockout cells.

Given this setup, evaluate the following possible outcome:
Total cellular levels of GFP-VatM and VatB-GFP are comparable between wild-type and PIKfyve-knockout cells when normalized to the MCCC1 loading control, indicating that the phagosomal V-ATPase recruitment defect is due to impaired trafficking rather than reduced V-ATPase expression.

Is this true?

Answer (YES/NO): YES